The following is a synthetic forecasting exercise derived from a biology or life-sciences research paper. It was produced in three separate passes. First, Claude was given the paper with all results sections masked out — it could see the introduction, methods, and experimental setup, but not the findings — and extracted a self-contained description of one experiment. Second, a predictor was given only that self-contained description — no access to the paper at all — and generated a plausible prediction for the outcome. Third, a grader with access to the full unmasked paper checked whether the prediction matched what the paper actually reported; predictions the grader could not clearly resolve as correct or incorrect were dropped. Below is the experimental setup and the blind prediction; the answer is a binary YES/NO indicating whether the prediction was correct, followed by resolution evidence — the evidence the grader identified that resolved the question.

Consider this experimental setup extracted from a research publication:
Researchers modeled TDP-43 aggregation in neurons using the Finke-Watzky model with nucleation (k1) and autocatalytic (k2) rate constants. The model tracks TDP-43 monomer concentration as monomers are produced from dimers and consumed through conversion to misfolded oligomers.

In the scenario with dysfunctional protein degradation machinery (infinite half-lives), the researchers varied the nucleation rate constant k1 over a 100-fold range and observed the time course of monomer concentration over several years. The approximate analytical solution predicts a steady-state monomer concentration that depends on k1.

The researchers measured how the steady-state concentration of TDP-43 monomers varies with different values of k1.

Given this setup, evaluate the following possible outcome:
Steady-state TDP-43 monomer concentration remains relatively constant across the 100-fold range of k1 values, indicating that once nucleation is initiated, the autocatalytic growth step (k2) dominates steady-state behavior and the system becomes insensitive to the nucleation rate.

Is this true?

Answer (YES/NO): NO